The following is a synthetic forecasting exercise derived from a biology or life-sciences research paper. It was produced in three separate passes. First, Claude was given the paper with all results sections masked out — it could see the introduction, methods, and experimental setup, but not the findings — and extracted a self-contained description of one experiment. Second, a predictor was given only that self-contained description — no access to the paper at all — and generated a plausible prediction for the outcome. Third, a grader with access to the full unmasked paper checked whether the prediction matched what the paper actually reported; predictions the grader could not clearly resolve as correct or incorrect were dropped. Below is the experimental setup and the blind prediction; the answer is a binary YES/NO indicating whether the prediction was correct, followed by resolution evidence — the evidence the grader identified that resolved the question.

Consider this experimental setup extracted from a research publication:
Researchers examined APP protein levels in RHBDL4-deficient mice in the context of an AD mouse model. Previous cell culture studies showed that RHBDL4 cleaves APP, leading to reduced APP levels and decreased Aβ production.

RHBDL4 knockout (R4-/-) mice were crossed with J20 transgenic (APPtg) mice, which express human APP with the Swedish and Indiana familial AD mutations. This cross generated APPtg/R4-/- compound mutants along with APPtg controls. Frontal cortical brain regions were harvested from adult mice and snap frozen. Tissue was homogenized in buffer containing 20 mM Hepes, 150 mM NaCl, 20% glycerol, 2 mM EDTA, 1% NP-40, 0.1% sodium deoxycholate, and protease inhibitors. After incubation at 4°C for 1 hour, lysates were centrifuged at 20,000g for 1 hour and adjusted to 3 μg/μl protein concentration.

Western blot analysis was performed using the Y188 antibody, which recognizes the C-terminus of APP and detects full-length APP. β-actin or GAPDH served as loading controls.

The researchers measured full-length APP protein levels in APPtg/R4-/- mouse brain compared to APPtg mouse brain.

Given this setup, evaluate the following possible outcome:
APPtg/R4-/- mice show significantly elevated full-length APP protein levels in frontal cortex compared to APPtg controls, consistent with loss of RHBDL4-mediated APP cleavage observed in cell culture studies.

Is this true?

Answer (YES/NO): YES